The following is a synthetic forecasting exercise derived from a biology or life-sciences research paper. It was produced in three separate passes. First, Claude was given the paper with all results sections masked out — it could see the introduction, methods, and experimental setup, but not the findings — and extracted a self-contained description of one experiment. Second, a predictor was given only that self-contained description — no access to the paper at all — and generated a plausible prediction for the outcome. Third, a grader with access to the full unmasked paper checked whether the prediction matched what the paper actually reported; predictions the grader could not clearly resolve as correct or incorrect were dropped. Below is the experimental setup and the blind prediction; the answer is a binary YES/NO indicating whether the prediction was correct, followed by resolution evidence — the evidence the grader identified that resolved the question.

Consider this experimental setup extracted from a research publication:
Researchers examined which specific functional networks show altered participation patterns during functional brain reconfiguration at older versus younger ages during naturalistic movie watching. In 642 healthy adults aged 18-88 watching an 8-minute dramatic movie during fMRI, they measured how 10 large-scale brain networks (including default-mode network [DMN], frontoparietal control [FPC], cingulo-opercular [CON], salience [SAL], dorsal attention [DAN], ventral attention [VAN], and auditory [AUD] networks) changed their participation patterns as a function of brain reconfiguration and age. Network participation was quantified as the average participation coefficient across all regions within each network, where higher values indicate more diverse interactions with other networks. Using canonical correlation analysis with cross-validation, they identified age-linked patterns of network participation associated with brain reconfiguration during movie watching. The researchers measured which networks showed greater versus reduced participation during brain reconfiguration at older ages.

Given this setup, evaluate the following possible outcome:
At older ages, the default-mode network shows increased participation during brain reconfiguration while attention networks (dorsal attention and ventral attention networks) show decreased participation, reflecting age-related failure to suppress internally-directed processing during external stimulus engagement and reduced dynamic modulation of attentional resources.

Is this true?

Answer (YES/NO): NO